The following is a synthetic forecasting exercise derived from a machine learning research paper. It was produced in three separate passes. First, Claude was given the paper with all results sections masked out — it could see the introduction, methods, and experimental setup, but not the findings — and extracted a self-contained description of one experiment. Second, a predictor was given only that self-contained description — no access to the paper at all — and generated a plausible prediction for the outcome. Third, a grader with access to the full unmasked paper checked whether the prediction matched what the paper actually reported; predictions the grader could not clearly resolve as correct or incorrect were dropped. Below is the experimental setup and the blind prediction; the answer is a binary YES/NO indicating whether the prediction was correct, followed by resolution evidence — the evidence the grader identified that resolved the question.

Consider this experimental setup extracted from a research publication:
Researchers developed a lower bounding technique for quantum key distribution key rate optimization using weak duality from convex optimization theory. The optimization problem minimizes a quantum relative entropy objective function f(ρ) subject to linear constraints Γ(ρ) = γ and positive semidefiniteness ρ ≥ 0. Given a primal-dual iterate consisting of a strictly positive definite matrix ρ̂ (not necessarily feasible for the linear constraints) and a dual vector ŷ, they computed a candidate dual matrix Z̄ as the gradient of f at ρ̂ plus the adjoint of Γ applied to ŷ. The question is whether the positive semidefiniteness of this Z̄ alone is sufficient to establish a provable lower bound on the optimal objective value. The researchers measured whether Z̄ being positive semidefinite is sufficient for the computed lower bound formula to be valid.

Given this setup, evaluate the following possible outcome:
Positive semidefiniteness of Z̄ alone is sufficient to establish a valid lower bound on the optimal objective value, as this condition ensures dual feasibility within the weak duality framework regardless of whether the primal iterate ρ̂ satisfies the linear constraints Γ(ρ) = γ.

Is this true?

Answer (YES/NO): YES